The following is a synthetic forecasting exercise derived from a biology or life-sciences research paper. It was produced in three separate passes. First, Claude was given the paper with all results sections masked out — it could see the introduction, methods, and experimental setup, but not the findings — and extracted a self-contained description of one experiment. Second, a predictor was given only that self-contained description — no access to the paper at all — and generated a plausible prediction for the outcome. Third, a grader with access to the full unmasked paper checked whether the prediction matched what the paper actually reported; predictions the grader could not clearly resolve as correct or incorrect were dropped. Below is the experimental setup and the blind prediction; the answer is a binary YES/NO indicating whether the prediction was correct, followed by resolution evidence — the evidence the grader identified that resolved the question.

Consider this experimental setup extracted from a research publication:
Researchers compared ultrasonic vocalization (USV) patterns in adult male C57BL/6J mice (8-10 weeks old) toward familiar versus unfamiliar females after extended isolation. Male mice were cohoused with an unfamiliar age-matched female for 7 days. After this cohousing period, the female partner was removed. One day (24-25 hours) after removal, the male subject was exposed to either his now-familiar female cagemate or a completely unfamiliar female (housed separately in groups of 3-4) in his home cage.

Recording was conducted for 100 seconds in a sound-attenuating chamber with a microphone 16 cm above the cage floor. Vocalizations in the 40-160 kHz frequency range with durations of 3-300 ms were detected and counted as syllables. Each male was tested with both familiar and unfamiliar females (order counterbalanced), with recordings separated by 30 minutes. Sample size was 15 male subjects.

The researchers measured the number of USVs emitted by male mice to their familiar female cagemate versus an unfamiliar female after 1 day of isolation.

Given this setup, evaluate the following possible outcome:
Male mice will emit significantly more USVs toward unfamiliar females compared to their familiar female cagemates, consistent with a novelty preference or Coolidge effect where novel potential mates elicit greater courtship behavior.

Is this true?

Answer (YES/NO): NO